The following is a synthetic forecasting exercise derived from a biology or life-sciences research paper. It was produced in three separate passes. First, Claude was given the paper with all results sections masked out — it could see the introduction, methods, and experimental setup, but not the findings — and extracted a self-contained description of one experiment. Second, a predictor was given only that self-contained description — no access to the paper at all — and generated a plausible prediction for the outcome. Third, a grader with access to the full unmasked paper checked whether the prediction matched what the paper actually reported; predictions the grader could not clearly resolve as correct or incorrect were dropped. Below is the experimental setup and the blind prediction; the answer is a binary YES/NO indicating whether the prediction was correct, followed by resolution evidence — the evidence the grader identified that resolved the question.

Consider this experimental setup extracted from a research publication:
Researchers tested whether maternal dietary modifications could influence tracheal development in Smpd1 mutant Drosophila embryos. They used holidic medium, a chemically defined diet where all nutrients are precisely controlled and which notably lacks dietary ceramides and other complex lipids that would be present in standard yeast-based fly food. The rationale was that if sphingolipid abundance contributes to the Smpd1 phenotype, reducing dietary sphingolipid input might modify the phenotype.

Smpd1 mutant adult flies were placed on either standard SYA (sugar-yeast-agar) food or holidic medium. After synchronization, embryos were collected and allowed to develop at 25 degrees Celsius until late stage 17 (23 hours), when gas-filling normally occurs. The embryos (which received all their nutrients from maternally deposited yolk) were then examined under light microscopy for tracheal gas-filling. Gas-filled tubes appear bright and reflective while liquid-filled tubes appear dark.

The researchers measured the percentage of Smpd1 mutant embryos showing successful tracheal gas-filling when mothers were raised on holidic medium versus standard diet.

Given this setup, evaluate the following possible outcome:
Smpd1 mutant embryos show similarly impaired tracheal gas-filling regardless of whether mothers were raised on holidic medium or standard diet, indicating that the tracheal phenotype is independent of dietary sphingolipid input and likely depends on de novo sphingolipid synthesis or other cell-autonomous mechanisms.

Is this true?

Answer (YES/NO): NO